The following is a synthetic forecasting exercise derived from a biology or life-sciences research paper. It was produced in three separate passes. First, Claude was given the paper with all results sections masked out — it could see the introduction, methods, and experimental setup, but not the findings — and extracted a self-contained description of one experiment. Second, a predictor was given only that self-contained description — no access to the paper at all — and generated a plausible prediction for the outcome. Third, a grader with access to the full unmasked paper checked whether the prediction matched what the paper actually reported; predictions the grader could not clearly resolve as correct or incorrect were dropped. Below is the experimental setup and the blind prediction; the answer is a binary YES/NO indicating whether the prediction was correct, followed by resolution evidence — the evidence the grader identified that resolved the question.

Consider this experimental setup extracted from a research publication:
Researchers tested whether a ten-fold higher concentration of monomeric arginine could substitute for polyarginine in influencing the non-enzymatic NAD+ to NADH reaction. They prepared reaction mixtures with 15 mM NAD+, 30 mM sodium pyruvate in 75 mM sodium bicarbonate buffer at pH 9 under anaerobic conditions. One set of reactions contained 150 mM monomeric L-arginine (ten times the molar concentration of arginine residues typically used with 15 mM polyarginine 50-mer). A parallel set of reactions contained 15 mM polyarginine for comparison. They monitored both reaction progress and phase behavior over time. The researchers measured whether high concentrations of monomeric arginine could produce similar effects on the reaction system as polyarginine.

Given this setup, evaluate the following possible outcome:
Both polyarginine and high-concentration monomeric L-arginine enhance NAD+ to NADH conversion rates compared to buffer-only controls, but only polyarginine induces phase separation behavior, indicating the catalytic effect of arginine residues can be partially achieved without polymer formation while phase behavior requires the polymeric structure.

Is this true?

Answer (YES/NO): NO